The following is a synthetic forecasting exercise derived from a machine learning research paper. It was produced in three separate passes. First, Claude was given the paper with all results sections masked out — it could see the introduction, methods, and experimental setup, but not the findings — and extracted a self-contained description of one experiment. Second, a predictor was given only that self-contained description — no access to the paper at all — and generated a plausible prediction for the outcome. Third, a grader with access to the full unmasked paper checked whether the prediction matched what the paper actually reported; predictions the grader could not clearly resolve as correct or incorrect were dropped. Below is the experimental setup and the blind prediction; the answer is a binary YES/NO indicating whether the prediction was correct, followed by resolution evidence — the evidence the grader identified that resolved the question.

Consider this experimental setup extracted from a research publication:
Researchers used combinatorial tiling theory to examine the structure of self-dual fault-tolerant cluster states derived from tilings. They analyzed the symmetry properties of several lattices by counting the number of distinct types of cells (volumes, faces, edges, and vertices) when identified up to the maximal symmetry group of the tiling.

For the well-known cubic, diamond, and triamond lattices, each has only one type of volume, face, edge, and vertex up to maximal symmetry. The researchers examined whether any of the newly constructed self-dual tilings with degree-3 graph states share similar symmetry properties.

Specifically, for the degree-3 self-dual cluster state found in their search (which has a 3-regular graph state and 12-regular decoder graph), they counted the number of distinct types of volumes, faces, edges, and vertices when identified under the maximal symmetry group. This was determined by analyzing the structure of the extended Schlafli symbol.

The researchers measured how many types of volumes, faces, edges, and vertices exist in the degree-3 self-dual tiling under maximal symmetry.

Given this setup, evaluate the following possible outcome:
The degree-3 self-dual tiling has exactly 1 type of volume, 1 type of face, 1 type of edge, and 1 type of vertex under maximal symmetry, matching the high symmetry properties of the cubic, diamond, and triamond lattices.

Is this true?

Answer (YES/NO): NO